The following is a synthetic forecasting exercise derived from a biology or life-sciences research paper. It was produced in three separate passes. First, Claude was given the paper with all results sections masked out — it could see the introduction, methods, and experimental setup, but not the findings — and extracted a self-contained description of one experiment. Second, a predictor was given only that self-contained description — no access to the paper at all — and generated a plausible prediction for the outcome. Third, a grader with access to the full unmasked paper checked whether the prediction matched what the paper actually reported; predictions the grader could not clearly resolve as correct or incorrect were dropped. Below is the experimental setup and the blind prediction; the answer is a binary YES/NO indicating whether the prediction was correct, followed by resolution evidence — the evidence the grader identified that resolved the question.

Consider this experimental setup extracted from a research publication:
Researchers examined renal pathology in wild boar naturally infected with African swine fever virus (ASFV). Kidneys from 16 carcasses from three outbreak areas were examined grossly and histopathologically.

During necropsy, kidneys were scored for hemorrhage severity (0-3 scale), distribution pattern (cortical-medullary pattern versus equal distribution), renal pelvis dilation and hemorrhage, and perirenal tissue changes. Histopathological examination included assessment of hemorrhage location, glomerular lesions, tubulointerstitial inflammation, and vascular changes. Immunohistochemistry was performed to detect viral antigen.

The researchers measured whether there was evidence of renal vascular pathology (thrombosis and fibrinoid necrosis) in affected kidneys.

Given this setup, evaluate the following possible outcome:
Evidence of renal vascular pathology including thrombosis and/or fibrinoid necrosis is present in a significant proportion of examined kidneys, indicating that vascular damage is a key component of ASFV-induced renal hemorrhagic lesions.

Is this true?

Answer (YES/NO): YES